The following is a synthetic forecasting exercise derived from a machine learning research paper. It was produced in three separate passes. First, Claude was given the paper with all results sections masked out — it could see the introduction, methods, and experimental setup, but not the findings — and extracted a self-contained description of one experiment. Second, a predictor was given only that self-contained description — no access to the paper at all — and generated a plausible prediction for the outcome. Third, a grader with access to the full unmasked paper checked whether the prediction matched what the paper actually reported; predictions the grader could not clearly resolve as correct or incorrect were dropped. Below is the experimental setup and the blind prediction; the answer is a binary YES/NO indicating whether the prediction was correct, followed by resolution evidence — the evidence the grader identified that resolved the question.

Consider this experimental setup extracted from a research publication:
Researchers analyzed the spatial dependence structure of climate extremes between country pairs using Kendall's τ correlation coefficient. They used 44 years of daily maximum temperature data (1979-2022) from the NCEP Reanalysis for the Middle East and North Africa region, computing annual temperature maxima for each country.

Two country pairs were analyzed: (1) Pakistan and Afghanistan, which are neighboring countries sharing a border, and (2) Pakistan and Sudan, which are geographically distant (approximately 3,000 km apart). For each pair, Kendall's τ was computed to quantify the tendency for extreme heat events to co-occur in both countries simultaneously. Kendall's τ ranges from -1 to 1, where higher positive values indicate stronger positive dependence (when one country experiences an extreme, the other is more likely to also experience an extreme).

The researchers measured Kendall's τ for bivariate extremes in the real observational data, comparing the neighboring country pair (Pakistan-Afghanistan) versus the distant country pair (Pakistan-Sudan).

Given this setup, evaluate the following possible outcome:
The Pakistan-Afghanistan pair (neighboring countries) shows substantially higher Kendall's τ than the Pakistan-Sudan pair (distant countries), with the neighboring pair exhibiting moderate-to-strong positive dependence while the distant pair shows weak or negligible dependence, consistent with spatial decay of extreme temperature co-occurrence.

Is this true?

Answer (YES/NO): NO